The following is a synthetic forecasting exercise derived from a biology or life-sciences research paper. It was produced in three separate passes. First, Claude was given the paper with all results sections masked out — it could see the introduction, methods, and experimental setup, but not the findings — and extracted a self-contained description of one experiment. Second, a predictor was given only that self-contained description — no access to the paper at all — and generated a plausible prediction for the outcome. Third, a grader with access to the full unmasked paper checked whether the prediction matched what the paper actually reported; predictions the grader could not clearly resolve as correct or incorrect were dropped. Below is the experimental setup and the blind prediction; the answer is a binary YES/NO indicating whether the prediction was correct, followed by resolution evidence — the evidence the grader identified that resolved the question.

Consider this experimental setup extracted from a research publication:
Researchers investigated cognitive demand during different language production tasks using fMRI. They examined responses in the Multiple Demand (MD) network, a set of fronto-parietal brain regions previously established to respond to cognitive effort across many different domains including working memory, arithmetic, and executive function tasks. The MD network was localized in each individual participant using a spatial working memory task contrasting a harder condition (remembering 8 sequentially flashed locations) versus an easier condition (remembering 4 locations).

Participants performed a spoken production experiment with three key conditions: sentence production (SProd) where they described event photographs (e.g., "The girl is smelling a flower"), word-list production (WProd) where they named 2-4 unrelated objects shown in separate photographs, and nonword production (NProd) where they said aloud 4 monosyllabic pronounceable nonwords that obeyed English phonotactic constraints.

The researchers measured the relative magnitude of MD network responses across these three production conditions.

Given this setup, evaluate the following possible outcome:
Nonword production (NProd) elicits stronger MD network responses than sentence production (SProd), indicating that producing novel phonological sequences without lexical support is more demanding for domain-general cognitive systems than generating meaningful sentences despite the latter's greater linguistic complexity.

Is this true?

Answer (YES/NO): NO